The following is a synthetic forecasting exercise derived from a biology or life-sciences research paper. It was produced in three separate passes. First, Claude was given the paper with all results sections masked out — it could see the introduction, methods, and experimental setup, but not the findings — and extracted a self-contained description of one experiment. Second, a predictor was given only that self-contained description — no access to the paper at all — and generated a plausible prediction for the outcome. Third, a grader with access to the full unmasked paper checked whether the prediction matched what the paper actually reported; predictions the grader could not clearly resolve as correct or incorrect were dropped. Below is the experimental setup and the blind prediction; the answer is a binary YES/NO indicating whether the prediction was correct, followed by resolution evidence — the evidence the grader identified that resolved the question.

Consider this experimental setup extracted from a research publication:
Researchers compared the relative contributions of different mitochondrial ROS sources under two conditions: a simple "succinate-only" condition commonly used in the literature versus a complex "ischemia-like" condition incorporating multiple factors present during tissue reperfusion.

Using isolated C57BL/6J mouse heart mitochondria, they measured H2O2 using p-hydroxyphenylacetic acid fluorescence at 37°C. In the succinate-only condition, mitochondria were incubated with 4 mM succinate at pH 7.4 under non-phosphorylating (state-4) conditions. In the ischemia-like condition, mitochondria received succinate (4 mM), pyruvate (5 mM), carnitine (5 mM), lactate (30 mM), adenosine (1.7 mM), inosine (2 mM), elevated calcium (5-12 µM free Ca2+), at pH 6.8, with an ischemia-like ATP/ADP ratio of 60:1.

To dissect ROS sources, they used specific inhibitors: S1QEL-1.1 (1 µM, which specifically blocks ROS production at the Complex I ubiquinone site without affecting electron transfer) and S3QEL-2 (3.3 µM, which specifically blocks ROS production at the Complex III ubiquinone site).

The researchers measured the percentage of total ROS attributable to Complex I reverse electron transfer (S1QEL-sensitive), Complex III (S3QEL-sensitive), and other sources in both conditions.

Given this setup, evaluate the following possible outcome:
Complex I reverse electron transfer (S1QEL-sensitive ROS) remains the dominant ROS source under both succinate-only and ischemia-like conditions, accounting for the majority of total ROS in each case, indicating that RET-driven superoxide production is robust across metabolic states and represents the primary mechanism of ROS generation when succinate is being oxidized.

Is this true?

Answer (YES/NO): YES